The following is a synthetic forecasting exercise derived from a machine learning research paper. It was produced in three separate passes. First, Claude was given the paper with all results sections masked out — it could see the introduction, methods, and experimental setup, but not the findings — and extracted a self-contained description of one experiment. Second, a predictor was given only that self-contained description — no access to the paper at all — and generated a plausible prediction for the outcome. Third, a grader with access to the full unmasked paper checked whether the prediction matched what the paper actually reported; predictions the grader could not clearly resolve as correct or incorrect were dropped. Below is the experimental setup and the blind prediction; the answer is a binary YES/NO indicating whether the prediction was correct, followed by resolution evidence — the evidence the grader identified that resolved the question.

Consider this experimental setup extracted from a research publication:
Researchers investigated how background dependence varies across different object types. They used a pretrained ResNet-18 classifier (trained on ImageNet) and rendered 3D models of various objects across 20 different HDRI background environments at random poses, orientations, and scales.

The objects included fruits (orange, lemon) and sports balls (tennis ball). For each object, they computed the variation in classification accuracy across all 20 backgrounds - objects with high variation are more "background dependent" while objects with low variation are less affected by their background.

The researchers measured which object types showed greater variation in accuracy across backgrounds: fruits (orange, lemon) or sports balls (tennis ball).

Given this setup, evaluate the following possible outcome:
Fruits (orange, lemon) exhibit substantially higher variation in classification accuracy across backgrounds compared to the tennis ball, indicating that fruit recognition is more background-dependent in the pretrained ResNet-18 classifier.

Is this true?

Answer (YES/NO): YES